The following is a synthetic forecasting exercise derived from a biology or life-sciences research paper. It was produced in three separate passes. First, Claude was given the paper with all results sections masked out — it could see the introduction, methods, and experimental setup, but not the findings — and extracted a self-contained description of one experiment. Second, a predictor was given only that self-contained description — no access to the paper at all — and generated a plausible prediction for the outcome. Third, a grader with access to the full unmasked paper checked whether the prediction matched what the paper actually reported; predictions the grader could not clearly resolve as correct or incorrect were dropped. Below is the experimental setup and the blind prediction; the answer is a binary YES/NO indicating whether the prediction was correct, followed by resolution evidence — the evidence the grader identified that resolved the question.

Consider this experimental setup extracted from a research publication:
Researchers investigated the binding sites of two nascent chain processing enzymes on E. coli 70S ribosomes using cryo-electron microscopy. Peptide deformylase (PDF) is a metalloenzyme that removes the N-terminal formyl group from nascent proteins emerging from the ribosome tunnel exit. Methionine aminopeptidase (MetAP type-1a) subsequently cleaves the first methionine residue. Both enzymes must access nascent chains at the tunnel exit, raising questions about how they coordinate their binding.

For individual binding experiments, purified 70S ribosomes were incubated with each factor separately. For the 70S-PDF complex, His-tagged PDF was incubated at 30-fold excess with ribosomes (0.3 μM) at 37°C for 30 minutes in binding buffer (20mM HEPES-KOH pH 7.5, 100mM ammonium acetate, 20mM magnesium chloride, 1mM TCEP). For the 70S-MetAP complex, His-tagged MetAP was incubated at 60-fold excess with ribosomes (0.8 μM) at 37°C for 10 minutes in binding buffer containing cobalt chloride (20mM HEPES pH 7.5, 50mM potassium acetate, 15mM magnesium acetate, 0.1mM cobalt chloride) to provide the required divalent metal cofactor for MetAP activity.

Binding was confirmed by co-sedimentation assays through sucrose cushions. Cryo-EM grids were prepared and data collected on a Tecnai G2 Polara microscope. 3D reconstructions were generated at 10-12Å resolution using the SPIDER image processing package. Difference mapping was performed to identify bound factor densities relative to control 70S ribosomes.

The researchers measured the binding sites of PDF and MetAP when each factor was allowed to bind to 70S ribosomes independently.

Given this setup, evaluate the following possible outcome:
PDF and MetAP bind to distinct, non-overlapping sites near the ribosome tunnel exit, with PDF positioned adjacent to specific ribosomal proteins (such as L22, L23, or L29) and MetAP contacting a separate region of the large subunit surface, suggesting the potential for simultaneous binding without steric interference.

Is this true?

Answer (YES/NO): NO